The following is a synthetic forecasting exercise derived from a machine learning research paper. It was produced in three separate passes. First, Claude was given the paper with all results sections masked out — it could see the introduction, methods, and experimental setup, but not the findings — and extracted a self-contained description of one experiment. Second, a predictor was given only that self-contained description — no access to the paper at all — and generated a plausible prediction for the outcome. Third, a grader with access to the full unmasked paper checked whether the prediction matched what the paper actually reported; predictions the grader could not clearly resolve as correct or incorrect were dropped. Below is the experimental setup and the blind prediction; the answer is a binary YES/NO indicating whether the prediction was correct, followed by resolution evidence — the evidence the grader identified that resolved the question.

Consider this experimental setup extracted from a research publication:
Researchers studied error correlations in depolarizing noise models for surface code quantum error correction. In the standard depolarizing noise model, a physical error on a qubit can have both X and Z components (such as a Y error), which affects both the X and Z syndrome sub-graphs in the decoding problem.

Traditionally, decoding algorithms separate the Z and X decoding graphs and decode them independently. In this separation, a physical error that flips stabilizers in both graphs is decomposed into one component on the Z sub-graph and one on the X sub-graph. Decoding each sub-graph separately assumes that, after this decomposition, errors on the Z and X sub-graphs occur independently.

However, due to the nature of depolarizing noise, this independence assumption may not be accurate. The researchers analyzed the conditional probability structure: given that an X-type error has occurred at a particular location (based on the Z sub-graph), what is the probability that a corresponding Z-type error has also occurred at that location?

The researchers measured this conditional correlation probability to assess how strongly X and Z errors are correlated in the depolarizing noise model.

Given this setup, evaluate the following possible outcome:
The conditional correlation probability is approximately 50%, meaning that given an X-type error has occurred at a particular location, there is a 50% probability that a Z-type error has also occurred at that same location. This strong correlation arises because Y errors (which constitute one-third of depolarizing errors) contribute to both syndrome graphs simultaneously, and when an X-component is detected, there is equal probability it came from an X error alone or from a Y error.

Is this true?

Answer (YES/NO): YES